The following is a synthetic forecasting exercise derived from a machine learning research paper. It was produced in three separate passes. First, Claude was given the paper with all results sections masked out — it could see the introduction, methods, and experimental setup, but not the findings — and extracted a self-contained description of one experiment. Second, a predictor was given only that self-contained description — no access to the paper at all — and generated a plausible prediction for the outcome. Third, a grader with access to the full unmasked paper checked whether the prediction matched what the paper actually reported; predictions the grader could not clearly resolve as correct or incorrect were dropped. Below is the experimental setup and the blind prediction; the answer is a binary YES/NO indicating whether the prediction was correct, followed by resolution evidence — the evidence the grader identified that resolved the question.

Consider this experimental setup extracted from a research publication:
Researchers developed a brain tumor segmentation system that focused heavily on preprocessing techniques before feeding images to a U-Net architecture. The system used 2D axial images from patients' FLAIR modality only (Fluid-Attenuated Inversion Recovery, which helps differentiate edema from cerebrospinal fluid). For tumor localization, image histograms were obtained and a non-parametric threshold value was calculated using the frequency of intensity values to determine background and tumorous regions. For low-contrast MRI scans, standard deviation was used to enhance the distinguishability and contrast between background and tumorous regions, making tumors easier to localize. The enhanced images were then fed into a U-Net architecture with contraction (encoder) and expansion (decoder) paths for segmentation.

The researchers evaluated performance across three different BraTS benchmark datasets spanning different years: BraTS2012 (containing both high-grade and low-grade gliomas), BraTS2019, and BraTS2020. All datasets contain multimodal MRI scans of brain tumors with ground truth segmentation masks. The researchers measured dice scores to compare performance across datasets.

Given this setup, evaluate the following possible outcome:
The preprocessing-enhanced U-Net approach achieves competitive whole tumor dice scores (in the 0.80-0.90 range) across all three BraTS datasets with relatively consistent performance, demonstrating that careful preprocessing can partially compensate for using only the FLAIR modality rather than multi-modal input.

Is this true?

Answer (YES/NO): NO